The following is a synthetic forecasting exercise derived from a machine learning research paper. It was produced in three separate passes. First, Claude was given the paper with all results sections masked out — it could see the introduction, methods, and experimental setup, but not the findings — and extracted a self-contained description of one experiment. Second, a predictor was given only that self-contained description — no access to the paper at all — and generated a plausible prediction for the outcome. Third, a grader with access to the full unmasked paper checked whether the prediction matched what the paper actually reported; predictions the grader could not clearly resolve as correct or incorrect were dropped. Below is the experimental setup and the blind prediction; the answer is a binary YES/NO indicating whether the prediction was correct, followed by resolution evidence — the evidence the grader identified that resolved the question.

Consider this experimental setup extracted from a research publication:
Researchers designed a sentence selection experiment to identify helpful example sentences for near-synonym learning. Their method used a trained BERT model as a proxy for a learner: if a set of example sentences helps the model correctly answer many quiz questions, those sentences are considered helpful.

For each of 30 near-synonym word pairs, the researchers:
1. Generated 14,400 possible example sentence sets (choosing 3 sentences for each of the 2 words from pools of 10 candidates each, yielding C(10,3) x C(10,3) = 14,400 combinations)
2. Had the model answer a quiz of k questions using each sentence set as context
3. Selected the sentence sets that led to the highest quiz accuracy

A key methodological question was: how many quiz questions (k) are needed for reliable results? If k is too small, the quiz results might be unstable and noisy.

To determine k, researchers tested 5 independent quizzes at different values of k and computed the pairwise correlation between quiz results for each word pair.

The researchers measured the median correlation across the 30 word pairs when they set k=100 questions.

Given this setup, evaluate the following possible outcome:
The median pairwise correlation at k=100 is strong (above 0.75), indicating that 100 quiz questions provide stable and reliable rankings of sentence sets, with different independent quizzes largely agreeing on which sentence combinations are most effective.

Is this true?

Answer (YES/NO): NO